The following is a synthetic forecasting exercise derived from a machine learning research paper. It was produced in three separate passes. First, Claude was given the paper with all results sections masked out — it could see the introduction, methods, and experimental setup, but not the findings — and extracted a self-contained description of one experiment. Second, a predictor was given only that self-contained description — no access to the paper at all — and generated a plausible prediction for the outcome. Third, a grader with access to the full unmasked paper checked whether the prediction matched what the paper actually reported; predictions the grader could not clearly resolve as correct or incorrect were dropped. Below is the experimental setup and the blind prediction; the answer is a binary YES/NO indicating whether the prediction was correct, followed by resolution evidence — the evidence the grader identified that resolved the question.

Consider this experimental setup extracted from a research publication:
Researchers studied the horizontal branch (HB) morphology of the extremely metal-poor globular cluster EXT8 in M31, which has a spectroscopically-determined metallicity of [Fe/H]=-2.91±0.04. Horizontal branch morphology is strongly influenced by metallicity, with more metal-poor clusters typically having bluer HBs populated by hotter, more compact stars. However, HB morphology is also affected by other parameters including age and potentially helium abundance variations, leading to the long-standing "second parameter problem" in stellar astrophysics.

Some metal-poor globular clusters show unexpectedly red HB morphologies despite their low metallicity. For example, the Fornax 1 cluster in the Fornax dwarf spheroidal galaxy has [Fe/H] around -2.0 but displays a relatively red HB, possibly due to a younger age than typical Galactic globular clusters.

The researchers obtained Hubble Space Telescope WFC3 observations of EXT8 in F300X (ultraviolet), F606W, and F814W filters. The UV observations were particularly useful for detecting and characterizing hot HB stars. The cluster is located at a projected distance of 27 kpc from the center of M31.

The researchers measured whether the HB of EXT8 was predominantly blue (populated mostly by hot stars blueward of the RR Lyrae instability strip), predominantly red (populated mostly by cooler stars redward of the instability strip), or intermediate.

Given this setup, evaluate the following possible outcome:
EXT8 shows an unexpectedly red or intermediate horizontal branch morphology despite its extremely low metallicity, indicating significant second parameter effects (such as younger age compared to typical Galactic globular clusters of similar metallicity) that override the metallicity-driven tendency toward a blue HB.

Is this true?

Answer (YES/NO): NO